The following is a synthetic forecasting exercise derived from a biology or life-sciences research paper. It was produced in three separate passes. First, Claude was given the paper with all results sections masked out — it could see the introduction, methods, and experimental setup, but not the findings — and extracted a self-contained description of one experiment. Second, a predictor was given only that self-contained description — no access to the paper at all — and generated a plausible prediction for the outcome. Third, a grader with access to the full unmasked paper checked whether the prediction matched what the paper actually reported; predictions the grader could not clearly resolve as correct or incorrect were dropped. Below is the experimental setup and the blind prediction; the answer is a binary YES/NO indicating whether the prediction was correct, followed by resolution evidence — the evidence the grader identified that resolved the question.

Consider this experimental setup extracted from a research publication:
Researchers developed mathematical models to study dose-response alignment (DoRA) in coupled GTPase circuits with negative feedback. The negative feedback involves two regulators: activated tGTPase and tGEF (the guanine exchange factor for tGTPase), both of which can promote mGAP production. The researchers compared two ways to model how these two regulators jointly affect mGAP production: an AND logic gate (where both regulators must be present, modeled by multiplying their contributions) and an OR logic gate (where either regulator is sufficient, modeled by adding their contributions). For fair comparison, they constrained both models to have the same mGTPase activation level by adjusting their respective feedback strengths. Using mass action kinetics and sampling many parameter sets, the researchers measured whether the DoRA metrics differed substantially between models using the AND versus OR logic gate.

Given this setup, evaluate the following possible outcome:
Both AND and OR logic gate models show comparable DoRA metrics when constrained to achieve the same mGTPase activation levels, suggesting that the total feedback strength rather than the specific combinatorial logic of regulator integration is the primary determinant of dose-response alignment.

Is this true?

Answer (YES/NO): YES